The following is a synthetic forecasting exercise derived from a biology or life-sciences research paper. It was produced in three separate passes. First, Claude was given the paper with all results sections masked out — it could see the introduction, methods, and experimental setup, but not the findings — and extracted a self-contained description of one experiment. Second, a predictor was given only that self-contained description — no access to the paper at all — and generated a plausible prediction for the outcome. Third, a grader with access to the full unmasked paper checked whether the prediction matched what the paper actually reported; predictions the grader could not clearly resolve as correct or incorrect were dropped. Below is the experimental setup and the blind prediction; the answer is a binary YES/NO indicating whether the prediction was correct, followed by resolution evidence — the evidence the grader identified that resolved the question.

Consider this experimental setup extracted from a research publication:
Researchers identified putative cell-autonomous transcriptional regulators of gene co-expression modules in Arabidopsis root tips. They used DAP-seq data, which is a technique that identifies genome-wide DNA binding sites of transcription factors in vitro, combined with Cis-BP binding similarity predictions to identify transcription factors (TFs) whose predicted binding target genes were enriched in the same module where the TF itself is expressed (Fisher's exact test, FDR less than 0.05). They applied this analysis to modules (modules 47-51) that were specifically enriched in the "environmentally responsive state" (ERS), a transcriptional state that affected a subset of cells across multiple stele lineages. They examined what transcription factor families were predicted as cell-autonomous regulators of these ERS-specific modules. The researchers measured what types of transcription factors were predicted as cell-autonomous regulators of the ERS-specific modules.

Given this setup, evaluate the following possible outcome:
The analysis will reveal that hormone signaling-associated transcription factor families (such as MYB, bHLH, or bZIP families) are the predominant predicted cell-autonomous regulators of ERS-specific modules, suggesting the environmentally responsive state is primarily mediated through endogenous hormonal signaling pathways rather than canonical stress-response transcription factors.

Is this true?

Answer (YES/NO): NO